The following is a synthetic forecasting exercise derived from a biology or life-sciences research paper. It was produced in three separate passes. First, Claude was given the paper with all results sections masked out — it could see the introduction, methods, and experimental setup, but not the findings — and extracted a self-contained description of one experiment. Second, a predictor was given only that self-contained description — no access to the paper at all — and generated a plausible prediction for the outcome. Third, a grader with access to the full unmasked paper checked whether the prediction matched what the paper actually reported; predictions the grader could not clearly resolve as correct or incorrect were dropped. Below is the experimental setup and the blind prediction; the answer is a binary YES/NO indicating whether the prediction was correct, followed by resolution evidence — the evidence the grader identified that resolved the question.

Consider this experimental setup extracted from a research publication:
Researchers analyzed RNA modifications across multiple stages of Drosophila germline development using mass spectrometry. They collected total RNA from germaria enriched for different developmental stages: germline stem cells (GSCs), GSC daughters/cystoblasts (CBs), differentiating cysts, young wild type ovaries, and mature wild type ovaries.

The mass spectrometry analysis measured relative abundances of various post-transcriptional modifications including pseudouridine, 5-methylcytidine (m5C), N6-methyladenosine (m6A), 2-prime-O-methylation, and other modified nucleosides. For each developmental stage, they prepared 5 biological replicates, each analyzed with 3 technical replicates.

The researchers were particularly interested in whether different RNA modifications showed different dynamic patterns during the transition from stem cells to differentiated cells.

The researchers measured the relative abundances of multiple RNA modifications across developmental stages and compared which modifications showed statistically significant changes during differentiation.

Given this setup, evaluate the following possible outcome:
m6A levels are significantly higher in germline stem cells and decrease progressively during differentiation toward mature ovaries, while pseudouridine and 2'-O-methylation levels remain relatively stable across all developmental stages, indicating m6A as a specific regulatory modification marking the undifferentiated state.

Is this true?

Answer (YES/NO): NO